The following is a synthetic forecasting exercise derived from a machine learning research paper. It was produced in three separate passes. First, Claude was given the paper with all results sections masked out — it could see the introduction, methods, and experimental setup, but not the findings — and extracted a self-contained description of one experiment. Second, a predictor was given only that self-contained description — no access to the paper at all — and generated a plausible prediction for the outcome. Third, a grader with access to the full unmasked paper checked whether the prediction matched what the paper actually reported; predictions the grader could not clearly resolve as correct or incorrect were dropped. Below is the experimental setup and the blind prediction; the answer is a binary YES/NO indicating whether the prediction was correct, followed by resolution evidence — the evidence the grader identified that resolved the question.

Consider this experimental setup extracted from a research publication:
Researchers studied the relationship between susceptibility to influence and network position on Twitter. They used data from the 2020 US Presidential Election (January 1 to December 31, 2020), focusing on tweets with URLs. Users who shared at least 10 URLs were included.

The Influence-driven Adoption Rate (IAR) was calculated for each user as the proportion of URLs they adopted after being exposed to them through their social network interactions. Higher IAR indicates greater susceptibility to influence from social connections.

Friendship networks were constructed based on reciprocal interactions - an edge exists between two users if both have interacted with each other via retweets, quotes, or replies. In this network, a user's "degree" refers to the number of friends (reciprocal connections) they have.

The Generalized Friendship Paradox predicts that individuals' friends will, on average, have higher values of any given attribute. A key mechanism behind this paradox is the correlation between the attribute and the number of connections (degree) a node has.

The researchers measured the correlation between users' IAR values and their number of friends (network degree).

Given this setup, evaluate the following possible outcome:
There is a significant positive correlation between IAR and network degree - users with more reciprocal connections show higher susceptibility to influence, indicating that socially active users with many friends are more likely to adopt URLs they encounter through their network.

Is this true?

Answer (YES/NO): YES